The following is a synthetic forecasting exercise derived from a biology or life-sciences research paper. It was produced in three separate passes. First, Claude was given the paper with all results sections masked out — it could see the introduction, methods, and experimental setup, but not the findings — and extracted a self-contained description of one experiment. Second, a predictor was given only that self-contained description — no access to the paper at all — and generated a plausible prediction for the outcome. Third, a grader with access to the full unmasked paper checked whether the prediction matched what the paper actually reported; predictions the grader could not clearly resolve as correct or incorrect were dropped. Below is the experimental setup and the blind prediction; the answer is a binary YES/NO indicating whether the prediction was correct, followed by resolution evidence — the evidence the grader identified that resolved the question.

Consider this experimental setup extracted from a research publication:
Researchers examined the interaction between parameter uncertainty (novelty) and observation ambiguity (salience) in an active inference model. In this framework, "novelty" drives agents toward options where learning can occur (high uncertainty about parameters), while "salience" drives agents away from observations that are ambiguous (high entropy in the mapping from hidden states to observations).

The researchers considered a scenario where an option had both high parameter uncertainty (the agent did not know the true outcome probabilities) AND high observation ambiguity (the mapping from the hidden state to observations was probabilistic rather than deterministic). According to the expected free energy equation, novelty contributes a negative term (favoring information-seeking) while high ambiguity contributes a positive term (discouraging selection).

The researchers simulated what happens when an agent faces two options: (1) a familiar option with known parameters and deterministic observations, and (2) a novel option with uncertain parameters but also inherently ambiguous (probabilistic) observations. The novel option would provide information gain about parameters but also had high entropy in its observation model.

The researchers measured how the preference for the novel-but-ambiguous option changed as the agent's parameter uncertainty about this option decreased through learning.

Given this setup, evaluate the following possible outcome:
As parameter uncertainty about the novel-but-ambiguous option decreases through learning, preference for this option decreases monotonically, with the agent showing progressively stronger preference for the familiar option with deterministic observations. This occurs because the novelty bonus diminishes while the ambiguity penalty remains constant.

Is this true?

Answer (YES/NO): YES